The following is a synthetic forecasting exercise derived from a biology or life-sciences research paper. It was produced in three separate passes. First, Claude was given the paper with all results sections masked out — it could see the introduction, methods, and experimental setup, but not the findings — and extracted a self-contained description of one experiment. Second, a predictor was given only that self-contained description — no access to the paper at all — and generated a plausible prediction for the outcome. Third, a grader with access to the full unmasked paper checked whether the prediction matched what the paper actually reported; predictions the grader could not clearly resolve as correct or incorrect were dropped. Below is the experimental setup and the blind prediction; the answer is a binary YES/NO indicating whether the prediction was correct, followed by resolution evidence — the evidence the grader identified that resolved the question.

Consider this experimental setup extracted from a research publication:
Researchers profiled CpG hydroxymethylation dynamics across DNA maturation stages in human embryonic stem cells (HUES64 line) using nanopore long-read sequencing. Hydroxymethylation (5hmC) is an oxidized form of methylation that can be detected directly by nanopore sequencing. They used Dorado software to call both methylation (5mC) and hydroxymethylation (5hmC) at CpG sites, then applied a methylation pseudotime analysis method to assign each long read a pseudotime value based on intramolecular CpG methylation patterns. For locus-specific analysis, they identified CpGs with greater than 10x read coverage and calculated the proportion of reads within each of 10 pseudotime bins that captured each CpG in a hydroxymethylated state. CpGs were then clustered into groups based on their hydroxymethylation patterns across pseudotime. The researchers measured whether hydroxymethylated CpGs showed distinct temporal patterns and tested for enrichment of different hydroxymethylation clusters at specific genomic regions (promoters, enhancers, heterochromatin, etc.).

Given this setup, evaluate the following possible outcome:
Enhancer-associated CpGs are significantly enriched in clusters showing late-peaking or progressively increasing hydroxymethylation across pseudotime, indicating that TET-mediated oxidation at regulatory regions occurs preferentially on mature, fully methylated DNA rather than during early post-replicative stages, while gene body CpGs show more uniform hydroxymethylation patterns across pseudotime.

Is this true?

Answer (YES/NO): NO